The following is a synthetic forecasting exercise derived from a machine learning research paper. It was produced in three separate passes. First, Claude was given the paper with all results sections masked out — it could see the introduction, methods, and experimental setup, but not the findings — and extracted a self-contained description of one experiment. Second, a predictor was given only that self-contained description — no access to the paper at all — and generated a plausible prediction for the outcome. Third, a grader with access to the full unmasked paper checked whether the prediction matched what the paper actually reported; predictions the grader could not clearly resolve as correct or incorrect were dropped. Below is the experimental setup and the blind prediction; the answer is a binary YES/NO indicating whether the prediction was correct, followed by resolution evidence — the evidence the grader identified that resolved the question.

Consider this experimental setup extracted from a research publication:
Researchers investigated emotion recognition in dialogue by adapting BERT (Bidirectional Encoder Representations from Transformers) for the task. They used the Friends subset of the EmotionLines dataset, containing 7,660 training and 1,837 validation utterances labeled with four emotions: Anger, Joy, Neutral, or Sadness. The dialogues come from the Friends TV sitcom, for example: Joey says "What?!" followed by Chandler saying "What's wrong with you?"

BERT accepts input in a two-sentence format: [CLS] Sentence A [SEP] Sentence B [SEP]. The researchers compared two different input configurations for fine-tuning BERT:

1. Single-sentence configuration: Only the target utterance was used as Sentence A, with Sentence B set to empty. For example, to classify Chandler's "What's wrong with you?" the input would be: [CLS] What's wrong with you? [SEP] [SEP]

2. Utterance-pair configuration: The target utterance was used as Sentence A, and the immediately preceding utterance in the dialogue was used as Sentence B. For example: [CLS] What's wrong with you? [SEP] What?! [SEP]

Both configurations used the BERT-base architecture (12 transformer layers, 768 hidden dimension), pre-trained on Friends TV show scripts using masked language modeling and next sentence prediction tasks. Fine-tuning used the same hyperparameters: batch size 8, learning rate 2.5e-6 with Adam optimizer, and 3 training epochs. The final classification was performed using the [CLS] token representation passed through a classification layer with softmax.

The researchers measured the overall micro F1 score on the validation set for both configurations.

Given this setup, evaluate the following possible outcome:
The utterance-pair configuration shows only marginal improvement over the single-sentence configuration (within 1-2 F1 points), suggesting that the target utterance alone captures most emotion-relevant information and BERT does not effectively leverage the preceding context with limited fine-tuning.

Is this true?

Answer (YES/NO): YES